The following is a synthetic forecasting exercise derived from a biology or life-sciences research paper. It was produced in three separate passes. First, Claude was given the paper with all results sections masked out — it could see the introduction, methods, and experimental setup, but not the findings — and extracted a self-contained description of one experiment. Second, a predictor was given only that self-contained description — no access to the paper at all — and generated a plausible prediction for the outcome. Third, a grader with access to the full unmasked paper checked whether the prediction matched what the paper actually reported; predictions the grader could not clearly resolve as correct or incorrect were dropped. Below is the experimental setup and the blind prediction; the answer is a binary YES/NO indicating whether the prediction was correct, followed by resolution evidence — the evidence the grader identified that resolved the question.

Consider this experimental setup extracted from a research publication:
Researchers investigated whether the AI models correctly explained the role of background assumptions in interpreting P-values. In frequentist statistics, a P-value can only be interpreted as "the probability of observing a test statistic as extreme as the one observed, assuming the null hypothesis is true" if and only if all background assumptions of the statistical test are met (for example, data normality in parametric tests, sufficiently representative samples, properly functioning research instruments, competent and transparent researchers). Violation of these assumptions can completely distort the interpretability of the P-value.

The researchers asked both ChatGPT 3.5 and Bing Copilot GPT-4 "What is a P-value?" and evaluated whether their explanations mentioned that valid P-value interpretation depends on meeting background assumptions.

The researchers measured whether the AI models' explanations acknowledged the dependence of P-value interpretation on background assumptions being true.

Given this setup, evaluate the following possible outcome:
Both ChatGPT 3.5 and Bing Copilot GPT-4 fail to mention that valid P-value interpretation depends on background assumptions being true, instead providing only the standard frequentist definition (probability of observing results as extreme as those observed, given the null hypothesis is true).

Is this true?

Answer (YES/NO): YES